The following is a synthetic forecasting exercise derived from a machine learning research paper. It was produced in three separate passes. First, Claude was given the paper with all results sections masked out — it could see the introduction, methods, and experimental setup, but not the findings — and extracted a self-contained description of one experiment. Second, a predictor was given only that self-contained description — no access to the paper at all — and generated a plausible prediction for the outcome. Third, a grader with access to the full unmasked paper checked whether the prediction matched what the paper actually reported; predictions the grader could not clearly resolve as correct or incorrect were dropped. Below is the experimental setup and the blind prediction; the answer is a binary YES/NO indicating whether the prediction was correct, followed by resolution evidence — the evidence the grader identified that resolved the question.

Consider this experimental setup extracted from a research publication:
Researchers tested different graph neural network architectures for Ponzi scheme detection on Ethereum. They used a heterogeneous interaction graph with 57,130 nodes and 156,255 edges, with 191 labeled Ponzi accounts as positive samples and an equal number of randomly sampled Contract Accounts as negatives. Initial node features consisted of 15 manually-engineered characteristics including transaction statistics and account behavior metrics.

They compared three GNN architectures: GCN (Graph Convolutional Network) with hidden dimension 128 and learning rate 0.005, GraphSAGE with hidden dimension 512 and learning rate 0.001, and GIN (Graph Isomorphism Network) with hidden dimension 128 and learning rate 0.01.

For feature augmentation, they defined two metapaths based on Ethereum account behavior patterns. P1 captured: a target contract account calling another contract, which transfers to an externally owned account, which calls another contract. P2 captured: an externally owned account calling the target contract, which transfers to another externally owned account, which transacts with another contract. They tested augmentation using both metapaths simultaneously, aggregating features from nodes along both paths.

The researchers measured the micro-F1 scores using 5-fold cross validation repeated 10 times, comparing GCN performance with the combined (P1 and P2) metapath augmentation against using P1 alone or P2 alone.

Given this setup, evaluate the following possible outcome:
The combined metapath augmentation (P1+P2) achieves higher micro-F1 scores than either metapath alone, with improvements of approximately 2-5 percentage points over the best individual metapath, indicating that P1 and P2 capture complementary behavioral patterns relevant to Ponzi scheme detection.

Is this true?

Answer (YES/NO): NO